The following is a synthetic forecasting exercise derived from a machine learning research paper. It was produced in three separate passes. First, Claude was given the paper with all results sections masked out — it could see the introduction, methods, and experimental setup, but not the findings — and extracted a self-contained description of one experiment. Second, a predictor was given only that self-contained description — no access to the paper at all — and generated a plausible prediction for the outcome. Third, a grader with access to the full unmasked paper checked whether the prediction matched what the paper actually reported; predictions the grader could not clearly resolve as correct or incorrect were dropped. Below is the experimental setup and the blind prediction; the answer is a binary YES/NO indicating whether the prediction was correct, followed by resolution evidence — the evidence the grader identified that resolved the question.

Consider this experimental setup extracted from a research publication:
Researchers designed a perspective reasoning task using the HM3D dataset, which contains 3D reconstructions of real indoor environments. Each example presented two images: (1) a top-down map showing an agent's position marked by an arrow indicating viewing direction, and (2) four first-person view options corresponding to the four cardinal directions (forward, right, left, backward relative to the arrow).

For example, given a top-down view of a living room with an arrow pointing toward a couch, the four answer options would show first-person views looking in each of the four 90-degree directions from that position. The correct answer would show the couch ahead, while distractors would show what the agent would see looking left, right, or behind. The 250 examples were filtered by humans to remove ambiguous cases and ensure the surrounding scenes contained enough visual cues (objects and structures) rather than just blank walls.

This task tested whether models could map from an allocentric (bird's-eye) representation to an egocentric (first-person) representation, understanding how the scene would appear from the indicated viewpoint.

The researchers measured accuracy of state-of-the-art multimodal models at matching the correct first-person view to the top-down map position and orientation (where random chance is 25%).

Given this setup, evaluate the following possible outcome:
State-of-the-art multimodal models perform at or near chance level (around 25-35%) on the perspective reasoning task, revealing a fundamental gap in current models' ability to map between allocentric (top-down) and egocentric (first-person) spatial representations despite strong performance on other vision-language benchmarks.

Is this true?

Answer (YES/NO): YES